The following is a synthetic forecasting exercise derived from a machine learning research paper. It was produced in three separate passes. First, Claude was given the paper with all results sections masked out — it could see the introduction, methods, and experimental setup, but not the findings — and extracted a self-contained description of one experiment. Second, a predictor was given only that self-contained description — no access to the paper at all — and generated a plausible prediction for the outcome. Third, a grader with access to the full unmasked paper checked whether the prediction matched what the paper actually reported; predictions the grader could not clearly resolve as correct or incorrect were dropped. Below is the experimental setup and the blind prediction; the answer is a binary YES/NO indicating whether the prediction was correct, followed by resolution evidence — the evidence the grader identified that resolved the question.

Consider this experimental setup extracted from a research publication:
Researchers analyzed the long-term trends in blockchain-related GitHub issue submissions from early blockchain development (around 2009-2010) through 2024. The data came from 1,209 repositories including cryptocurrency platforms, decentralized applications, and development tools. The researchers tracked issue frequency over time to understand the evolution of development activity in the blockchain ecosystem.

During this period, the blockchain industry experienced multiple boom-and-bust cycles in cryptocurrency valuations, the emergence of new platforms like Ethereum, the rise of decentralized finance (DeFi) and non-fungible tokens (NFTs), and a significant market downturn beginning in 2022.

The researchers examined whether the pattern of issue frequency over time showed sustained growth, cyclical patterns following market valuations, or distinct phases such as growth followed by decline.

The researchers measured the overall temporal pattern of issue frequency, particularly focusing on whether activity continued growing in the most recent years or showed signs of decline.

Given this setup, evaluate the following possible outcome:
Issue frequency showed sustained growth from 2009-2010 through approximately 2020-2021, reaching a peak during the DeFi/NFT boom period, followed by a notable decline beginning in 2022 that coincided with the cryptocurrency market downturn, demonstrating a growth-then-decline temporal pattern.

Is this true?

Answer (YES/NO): NO